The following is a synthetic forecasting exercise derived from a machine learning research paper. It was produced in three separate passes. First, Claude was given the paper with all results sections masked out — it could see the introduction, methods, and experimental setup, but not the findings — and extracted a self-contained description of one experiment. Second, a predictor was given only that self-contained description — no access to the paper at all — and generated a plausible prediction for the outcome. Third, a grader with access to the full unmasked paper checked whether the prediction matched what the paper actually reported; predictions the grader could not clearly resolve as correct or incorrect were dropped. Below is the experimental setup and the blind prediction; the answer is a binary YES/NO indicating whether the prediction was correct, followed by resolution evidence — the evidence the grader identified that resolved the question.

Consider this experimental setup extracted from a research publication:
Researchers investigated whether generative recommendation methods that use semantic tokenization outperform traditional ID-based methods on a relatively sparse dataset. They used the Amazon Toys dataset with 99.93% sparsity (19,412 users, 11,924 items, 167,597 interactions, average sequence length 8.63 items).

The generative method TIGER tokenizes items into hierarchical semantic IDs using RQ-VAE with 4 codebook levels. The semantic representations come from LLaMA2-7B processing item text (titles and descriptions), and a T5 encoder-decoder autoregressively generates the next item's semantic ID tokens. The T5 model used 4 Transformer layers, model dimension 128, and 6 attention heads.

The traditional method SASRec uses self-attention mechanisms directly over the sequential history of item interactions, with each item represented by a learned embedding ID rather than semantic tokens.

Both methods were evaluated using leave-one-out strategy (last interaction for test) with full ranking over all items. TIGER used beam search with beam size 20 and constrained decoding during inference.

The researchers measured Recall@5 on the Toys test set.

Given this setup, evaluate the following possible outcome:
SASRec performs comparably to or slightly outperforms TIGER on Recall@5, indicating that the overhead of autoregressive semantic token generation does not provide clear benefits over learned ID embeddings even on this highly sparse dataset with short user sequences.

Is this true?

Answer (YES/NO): YES